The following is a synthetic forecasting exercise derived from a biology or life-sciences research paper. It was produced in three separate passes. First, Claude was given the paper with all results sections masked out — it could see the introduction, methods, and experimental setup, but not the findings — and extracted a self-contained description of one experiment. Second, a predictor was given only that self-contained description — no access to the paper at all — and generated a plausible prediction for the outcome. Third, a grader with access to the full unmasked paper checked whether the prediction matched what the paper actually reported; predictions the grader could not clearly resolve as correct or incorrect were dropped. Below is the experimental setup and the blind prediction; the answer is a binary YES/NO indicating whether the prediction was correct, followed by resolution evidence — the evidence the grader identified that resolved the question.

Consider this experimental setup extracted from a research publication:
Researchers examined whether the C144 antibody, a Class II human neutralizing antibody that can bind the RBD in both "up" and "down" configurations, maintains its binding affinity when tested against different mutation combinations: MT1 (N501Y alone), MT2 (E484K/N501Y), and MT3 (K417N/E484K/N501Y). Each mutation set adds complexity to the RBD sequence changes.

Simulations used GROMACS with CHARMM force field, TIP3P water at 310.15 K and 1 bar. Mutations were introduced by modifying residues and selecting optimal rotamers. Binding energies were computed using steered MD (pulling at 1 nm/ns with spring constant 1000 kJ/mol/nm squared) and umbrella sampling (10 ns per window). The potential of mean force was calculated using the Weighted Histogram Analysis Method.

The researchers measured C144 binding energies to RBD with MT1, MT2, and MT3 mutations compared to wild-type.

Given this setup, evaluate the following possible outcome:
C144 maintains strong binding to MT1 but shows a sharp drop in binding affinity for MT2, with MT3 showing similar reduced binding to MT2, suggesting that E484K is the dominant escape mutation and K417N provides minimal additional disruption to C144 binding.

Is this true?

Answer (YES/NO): NO